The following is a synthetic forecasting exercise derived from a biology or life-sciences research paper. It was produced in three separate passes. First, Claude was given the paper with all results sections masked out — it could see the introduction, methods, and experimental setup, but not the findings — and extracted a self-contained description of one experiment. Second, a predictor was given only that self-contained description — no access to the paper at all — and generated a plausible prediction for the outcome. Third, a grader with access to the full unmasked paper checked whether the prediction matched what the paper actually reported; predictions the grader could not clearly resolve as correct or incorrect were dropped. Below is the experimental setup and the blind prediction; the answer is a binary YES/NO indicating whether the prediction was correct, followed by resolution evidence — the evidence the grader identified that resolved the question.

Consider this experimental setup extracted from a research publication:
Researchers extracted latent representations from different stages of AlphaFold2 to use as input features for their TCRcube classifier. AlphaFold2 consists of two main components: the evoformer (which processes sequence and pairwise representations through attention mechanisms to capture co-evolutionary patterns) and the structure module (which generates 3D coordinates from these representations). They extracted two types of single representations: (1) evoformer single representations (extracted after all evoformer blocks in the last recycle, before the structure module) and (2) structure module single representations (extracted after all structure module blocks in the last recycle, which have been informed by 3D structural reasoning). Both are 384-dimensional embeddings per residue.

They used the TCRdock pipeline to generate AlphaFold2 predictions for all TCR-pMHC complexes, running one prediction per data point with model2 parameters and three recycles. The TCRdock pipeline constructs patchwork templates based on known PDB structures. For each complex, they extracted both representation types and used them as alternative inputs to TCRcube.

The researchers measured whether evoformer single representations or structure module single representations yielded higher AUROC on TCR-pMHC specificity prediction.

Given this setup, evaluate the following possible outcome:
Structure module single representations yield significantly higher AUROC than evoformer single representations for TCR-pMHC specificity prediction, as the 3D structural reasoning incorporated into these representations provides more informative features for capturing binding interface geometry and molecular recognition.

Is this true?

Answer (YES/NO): NO